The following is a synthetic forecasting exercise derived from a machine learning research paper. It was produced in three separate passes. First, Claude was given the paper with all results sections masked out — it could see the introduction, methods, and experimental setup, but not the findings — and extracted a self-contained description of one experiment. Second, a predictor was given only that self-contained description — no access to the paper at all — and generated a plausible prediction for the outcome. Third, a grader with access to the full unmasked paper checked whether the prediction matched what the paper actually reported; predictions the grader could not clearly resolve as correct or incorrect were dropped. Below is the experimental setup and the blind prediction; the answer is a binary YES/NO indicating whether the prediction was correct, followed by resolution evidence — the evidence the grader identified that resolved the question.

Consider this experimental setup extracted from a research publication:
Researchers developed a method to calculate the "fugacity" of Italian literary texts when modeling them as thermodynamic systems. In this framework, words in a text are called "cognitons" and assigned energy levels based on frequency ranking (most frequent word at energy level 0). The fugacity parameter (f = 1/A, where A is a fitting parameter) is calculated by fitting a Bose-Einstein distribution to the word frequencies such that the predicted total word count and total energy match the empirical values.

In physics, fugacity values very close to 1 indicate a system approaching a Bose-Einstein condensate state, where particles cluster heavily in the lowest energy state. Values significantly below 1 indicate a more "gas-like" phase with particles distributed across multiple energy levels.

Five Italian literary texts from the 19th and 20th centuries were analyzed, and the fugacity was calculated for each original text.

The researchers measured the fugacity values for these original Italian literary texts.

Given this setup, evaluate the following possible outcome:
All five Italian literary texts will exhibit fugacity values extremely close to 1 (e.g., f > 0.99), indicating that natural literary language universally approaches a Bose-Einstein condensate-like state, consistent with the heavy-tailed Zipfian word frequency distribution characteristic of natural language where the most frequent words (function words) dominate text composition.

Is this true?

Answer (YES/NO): YES